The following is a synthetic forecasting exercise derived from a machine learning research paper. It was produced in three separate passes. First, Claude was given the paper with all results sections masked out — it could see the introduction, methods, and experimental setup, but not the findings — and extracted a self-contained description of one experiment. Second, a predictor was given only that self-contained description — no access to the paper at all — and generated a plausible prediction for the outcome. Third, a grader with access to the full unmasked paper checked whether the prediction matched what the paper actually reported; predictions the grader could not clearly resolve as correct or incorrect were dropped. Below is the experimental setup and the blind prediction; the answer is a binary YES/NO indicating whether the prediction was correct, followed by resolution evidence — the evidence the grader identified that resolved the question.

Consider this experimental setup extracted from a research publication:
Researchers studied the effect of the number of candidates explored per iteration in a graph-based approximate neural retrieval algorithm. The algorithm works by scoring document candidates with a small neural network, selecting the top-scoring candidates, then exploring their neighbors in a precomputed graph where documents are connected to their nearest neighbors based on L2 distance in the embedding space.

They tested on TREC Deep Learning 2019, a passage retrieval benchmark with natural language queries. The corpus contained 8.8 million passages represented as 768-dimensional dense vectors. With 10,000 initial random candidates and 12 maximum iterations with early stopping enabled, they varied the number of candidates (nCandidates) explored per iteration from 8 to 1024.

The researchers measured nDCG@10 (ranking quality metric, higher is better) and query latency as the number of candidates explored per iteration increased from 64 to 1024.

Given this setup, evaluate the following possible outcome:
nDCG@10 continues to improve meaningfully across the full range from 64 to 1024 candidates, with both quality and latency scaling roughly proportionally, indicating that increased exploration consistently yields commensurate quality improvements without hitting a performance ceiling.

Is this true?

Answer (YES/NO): NO